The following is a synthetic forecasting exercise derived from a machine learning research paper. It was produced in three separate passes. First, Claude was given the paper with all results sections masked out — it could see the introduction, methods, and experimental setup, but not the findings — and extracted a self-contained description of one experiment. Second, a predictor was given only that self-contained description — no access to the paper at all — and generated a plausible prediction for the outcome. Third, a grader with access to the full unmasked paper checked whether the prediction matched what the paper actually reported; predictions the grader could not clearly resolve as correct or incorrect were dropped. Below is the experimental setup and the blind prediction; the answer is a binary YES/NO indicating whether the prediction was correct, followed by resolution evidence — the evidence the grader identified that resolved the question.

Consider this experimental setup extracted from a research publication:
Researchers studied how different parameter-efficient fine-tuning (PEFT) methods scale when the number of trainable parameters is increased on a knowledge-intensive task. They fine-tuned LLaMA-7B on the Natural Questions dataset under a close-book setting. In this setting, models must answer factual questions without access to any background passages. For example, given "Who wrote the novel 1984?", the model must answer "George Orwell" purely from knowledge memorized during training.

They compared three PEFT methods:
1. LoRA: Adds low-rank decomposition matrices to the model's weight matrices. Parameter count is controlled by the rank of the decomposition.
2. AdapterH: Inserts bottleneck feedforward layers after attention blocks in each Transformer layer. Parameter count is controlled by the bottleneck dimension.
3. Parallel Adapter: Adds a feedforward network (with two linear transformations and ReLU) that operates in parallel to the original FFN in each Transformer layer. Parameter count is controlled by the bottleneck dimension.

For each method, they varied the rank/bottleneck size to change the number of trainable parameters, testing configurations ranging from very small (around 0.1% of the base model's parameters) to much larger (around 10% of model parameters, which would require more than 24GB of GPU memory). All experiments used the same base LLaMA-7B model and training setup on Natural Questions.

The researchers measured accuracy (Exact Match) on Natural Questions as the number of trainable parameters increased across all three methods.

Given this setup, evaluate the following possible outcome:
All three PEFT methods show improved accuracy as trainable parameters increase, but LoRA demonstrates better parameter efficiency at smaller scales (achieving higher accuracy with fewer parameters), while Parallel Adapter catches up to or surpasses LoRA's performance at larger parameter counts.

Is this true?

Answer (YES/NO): NO